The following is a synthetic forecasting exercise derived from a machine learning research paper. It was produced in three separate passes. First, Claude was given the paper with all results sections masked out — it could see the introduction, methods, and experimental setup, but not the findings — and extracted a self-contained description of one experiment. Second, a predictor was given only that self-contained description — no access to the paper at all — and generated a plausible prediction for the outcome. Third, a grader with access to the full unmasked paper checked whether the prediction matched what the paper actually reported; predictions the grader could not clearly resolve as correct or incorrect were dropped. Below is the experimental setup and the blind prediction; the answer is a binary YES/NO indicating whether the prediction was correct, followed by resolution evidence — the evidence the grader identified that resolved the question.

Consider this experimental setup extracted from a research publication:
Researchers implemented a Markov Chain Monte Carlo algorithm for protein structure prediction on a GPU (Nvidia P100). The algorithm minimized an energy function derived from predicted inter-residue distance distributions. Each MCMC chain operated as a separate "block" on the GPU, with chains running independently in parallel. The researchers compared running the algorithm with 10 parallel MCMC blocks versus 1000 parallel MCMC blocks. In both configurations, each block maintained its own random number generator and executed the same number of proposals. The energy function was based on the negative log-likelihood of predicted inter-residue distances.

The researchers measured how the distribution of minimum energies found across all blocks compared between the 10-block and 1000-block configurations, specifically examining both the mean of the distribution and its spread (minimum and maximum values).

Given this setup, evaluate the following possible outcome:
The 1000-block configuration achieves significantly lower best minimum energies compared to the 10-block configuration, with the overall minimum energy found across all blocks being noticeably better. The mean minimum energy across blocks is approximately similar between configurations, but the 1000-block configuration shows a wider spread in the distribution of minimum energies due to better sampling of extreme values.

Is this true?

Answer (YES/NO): YES